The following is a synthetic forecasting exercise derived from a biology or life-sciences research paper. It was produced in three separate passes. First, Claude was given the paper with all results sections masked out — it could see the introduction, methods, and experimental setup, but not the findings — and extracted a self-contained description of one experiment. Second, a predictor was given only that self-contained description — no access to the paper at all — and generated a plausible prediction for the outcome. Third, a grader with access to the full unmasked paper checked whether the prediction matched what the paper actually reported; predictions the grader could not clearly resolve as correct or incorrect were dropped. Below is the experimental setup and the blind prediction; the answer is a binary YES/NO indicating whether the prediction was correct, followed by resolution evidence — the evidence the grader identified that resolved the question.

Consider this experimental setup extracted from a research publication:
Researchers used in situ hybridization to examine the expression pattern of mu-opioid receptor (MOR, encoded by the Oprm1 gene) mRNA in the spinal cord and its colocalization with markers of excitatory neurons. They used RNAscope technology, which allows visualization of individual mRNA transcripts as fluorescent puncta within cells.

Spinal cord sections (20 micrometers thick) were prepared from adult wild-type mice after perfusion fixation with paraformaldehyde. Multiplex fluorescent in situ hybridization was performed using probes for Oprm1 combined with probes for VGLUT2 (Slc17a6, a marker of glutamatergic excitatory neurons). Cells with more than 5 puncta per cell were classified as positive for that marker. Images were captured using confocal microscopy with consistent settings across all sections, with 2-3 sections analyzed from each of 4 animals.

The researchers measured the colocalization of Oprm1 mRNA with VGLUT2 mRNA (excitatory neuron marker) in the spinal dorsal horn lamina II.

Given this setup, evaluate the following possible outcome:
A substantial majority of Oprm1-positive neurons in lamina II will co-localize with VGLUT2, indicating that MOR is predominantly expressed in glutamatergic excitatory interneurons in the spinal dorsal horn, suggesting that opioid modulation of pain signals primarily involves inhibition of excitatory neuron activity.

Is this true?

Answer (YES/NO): NO